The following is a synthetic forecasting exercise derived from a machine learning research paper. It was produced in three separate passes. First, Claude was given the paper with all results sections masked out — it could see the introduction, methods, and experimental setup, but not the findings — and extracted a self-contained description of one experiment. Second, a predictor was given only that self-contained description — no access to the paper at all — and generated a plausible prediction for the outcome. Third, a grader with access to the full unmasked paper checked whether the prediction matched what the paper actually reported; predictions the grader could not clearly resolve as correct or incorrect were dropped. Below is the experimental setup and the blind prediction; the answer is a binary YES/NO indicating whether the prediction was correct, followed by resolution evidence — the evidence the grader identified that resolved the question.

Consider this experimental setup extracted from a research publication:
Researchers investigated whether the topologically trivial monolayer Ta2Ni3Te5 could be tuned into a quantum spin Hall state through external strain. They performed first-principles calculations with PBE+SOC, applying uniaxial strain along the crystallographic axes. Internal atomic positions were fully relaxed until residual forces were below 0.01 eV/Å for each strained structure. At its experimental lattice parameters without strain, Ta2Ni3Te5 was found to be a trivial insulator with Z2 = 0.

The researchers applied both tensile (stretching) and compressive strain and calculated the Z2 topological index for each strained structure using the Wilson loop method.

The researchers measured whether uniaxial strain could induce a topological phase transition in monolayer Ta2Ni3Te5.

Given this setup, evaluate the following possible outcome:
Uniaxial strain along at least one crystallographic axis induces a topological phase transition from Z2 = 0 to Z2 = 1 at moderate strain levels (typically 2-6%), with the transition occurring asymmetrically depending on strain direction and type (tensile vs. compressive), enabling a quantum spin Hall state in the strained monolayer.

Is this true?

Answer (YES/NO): YES